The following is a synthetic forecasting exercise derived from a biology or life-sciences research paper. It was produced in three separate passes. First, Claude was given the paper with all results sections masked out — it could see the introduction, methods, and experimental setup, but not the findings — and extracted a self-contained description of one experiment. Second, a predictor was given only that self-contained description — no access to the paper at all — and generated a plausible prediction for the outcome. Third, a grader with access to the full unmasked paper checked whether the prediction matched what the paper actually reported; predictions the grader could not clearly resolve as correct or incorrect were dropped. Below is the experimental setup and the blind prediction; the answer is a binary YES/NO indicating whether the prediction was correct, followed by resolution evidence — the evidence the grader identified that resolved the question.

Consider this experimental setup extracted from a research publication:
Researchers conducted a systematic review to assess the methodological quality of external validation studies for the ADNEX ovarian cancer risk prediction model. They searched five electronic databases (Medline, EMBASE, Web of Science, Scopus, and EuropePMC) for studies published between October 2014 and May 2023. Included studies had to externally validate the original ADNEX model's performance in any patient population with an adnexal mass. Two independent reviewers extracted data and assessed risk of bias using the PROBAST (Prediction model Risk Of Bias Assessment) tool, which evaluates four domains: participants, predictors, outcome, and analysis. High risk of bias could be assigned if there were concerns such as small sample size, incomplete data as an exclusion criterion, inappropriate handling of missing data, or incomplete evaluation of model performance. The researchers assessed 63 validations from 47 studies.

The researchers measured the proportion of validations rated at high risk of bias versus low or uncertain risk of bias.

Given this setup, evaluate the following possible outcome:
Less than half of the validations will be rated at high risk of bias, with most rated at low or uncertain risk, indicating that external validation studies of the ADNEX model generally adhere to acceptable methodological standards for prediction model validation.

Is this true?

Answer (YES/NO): NO